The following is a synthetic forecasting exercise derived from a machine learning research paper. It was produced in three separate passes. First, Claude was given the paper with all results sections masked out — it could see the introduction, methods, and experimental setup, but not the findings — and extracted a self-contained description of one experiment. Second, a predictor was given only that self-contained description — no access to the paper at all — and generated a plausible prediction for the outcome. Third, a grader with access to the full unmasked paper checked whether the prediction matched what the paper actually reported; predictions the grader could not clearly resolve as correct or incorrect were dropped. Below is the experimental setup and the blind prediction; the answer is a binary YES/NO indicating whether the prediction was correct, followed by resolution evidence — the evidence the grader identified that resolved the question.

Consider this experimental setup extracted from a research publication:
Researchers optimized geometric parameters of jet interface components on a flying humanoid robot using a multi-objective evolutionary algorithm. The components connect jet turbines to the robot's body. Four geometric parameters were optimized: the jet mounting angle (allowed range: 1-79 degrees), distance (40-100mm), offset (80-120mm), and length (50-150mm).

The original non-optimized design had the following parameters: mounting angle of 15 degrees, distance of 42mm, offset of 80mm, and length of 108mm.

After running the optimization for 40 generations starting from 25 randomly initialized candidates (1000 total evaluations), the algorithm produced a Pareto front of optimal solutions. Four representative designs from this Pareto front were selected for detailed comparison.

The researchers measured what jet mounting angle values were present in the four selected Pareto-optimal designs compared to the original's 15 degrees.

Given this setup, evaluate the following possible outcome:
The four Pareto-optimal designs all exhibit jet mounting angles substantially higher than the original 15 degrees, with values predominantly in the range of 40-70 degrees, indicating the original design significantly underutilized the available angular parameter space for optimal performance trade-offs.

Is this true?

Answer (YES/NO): NO